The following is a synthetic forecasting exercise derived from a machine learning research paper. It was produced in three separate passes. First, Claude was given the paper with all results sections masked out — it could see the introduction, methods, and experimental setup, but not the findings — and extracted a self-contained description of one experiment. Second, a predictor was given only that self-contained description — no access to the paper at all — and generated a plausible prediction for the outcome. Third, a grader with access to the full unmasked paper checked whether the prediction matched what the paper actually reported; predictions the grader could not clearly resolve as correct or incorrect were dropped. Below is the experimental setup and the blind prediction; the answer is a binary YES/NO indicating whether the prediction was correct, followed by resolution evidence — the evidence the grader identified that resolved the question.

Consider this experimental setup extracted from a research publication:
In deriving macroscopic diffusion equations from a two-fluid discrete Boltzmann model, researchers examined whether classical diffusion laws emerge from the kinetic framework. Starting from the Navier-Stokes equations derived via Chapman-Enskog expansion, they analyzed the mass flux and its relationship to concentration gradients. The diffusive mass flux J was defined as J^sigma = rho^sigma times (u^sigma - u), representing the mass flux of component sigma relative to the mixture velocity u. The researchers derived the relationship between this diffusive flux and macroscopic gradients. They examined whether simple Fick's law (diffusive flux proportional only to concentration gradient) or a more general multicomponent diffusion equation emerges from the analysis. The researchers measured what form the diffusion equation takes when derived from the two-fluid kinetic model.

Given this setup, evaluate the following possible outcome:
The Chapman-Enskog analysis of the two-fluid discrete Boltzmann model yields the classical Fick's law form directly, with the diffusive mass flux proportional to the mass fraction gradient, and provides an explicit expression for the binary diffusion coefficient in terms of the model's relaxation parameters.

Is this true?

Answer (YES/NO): NO